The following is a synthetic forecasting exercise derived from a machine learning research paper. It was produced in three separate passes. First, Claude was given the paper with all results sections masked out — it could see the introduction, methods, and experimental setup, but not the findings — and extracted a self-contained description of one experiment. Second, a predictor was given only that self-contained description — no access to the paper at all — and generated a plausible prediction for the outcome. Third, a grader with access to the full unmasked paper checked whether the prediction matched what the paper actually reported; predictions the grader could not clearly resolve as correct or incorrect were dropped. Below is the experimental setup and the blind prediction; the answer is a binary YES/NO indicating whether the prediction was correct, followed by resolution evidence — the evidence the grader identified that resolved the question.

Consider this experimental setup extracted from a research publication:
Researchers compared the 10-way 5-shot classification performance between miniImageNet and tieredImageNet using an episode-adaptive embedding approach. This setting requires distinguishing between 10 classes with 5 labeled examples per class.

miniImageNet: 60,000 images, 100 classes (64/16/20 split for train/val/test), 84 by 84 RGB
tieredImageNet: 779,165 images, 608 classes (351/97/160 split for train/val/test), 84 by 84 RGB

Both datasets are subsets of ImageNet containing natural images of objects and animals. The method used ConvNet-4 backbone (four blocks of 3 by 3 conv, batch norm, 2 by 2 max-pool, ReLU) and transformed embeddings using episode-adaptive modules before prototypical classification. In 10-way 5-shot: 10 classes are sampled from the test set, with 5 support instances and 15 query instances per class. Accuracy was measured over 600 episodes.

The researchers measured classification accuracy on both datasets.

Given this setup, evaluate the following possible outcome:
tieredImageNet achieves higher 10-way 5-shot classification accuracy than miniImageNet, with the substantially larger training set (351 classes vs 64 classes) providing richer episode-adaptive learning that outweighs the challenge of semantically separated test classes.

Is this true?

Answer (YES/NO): YES